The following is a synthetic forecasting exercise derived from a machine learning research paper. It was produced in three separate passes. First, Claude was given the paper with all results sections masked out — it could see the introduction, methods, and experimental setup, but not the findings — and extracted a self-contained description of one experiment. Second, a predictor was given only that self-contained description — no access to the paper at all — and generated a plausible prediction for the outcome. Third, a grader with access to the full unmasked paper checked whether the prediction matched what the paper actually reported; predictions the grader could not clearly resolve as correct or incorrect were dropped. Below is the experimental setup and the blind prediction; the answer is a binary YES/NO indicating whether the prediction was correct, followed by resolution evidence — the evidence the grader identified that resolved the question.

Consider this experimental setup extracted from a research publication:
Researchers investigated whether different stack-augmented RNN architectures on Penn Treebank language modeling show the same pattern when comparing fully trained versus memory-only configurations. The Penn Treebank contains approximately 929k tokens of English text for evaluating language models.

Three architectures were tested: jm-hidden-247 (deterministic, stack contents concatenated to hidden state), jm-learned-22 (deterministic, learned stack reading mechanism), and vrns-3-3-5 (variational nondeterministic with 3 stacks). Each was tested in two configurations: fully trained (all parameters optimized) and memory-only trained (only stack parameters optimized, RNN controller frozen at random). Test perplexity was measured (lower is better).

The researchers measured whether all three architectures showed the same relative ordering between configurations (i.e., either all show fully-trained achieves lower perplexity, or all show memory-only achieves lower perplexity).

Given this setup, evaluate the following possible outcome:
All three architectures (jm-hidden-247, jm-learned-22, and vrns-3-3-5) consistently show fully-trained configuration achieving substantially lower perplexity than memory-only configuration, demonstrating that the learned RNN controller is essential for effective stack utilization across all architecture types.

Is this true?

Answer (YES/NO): NO